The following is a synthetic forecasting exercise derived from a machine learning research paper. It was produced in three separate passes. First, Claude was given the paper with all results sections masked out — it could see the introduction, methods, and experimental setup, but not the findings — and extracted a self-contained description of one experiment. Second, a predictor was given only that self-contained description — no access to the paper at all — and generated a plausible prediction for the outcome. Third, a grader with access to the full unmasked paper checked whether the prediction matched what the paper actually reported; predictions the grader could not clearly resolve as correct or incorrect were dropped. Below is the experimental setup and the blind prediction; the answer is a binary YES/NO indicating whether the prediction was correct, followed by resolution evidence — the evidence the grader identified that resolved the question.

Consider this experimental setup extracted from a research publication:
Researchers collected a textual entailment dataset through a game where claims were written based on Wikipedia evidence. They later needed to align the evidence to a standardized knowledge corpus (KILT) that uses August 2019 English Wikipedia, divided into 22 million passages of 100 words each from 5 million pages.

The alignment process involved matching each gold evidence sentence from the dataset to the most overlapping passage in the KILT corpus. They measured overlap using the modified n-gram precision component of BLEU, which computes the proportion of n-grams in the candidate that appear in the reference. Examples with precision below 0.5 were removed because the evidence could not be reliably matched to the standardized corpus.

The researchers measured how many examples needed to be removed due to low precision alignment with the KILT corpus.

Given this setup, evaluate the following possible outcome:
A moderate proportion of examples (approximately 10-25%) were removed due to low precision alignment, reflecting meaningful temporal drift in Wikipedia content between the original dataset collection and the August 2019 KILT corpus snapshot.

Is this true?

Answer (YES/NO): YES